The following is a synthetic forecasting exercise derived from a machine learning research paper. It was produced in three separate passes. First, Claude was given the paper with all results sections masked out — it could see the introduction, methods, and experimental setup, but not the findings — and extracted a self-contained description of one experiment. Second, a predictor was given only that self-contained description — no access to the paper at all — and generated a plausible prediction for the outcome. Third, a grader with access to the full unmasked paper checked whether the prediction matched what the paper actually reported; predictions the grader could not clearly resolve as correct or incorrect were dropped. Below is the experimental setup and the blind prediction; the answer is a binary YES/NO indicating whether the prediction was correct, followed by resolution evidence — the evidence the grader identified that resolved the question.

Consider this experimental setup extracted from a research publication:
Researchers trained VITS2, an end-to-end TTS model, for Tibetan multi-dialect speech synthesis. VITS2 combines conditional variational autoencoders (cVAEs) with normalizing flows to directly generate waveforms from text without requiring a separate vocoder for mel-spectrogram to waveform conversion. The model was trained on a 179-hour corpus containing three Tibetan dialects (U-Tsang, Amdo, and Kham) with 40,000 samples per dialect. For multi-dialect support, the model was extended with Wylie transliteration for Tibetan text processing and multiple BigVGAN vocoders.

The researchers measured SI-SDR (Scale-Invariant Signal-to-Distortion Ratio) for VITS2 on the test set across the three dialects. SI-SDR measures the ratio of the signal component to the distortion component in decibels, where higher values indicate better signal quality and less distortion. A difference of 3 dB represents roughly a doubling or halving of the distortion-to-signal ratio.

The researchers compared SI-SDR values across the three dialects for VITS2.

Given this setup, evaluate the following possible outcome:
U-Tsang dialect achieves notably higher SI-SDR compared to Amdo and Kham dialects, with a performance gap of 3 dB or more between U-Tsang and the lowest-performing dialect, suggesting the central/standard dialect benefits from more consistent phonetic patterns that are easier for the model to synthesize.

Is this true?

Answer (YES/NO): NO